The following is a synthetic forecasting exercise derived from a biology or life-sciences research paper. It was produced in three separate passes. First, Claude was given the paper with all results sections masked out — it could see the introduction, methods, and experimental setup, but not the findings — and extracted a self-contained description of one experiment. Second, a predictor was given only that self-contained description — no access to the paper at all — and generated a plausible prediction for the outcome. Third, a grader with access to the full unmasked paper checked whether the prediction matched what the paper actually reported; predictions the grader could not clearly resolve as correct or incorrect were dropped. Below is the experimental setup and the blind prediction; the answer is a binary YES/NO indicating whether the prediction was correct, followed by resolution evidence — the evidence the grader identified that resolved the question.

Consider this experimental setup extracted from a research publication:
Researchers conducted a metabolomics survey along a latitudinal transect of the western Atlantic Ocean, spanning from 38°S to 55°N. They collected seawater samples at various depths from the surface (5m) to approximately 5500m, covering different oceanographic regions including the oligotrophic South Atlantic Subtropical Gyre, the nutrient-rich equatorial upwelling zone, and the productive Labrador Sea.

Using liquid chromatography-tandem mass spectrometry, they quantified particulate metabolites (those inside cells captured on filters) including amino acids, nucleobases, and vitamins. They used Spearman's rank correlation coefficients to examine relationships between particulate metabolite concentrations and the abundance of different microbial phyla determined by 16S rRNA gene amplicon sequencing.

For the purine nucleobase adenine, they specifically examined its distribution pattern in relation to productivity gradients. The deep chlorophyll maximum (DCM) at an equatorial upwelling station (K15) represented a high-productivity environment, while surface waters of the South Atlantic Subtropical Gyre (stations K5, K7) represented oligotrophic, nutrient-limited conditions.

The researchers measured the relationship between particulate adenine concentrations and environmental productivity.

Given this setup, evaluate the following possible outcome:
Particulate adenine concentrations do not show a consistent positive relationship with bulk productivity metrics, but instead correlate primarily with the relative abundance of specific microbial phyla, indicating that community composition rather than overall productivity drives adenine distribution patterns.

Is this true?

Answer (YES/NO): NO